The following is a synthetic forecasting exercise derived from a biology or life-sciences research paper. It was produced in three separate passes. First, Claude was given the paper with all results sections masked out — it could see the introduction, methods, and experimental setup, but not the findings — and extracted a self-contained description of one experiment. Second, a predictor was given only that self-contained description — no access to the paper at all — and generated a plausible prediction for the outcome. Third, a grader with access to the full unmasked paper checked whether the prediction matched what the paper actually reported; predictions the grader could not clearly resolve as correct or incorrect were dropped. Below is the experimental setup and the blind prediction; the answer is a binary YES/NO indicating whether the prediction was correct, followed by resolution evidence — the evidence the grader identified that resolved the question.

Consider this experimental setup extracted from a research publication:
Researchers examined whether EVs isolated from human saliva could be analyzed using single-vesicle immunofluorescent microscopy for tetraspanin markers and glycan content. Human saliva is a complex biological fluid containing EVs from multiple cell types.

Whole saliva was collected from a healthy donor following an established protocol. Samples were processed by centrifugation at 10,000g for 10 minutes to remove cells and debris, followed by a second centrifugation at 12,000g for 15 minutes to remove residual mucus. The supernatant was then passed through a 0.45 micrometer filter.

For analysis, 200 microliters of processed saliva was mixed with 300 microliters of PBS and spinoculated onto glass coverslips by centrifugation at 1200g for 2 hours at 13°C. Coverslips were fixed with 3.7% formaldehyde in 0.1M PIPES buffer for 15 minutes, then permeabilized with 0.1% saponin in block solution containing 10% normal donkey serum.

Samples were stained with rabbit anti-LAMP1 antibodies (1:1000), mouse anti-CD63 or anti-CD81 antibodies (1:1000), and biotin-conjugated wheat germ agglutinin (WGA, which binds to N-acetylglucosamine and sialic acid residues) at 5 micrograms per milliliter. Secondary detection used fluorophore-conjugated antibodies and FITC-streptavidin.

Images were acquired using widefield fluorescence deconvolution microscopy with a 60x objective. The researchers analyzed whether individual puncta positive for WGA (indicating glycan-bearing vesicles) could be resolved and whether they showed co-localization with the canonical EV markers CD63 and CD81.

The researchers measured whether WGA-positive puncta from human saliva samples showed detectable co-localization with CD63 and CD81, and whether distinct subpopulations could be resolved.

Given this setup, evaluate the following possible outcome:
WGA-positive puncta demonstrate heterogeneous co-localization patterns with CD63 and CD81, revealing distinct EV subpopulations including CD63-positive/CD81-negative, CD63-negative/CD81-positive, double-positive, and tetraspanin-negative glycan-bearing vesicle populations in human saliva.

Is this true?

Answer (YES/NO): NO